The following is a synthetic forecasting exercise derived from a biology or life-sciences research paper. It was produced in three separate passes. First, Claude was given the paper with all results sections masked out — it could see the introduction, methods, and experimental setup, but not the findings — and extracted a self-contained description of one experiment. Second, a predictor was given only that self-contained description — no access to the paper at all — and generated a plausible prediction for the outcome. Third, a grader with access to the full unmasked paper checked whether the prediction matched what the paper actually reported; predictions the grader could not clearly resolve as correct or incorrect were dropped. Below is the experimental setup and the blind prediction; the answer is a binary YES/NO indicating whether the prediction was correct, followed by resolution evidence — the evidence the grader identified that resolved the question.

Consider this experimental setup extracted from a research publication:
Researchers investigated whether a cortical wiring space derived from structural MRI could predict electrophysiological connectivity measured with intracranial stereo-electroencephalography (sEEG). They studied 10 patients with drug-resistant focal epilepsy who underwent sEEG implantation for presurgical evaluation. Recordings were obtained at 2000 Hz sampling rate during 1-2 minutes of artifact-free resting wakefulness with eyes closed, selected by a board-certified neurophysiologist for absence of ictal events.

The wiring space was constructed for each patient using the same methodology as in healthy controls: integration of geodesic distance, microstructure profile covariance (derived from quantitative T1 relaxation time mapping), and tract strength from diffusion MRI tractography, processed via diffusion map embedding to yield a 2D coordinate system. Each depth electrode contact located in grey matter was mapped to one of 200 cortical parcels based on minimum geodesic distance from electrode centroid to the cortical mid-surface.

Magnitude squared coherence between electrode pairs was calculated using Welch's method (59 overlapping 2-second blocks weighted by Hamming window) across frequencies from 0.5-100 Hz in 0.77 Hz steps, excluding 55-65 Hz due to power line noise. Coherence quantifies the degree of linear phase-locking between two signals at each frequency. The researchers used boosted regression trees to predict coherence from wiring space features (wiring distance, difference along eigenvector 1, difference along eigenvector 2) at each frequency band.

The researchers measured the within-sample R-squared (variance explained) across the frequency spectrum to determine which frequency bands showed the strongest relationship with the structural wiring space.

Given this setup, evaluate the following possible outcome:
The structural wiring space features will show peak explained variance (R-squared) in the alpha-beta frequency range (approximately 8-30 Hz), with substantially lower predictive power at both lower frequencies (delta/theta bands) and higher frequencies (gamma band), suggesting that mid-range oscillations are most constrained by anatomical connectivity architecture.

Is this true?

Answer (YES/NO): NO